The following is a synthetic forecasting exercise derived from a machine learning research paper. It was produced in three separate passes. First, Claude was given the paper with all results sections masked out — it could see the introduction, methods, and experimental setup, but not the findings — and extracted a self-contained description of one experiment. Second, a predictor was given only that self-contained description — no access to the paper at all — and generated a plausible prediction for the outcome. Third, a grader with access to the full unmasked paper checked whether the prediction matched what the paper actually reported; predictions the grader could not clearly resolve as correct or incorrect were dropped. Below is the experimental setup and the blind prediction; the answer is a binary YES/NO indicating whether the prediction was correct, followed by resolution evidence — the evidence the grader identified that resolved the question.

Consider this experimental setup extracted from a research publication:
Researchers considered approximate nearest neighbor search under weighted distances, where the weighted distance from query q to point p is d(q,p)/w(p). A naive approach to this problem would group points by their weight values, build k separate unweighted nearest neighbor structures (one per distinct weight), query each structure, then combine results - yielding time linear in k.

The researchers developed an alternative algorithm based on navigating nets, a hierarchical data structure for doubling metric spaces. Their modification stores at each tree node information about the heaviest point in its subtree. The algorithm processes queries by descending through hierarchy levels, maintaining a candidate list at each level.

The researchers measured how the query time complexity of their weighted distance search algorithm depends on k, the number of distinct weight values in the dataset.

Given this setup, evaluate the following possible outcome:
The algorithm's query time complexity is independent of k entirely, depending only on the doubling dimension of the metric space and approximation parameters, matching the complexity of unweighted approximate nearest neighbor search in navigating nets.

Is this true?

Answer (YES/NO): YES